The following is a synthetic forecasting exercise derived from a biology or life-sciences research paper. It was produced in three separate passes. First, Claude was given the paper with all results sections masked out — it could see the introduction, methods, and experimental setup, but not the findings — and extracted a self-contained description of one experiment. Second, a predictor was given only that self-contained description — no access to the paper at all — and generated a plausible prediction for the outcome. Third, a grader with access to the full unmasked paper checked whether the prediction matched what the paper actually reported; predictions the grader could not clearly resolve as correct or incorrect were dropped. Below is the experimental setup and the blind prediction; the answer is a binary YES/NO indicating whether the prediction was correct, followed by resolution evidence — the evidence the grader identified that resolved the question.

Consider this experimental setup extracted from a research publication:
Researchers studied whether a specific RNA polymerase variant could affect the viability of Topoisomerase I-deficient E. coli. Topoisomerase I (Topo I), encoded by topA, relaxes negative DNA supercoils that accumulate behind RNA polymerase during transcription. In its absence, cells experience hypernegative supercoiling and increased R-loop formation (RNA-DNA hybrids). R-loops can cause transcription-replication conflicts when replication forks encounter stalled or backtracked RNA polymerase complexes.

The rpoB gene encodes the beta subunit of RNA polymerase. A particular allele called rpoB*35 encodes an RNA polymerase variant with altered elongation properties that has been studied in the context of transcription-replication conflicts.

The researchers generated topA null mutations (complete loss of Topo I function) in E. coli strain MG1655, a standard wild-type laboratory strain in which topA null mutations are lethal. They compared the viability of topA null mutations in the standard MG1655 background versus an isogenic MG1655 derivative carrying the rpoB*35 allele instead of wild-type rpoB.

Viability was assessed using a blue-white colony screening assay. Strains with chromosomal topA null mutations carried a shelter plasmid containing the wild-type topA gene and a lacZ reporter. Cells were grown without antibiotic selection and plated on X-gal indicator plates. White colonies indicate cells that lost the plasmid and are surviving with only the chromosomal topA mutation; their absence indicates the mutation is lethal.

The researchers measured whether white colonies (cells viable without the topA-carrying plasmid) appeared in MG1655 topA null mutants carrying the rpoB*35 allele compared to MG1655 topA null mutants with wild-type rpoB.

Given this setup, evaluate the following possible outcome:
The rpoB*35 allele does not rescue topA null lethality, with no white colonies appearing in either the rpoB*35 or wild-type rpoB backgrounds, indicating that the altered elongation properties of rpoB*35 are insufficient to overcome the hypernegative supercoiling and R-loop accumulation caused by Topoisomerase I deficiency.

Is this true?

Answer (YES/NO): NO